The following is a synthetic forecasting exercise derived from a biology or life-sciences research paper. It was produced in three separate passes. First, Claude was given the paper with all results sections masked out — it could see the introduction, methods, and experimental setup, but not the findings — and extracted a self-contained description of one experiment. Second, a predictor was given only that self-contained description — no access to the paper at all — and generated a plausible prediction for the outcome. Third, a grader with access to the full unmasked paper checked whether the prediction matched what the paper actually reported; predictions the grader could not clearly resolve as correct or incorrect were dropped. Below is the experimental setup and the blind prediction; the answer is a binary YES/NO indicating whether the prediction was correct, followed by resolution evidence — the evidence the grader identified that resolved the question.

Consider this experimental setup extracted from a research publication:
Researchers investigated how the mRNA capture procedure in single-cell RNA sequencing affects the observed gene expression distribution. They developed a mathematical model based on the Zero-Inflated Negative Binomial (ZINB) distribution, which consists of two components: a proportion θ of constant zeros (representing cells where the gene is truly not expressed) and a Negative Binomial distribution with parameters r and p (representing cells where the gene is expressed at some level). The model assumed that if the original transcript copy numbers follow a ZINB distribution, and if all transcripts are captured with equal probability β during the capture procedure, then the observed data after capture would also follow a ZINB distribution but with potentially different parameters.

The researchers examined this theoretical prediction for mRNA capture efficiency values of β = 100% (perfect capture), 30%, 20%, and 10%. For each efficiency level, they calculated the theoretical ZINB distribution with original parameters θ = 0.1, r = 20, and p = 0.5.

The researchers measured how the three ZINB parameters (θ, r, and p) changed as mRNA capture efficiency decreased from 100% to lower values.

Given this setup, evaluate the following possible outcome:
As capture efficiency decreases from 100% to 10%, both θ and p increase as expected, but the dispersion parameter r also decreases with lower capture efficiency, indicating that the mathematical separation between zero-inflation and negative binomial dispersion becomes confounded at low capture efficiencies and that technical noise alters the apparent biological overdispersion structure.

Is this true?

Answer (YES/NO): NO